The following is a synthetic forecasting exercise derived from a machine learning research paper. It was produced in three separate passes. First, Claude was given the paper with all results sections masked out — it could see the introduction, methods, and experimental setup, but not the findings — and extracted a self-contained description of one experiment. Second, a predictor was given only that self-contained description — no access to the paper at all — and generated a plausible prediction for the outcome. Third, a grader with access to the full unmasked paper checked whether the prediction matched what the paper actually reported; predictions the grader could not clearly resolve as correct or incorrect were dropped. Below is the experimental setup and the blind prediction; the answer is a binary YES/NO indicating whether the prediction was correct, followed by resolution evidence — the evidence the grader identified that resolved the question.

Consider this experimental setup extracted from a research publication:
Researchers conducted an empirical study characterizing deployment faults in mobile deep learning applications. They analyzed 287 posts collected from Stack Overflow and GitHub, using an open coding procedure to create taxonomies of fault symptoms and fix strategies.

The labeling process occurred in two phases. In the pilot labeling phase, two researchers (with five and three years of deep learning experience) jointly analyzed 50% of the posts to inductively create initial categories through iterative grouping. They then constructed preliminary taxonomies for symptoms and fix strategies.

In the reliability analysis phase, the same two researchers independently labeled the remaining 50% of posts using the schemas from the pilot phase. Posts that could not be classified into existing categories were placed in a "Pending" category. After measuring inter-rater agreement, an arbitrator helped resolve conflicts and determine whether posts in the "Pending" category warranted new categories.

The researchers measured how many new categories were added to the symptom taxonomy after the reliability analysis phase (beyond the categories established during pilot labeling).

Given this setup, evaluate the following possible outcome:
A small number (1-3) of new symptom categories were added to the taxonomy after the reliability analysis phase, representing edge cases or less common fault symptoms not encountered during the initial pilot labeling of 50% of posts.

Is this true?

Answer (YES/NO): YES